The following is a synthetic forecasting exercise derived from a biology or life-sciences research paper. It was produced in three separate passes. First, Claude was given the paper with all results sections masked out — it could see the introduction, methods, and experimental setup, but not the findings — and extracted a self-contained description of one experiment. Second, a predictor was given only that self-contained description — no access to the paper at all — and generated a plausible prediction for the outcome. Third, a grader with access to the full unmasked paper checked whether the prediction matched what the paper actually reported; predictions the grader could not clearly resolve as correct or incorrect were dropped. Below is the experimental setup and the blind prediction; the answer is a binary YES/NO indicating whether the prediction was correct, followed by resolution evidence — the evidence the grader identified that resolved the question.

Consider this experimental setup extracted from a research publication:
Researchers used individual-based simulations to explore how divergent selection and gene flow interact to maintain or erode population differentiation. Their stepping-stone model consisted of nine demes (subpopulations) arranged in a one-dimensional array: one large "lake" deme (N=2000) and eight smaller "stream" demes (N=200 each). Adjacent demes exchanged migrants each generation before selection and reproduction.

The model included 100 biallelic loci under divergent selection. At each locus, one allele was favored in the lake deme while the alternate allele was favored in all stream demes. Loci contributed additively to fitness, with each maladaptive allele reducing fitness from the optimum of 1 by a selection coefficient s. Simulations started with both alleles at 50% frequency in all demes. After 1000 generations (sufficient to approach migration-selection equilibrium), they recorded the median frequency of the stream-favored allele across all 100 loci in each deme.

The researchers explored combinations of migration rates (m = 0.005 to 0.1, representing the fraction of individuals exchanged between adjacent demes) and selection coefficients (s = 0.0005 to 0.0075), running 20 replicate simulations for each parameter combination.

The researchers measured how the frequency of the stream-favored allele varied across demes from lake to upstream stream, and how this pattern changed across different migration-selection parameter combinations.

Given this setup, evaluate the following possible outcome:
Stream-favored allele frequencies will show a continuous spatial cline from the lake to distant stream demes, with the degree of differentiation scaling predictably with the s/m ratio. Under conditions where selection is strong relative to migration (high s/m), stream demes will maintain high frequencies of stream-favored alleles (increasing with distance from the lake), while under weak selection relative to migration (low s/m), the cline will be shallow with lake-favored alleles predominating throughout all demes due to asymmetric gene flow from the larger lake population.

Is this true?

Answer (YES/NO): NO